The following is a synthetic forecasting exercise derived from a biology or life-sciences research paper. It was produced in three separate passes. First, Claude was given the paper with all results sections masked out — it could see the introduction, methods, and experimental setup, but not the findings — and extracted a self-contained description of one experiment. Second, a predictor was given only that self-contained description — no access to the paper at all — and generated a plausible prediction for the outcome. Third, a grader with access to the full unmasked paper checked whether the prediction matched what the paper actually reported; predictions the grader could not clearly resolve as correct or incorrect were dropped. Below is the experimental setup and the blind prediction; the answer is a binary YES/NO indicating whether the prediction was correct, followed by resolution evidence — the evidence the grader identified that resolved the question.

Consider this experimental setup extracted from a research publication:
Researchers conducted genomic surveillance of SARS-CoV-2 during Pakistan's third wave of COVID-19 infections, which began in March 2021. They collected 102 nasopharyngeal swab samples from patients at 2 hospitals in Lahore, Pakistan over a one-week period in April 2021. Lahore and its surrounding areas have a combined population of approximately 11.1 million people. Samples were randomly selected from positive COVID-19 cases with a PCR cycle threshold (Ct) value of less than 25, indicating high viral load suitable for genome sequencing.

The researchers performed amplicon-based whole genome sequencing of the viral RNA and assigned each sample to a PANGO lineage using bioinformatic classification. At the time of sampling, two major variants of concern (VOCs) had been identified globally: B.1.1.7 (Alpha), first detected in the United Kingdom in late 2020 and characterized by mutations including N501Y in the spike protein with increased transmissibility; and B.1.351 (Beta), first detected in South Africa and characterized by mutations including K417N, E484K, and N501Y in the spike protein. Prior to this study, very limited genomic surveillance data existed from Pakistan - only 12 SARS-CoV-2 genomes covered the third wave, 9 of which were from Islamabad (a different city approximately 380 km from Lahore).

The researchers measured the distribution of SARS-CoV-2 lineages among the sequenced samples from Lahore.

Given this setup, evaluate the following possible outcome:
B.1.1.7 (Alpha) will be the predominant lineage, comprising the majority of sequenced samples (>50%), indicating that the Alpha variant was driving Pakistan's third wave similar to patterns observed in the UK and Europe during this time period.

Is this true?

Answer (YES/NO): YES